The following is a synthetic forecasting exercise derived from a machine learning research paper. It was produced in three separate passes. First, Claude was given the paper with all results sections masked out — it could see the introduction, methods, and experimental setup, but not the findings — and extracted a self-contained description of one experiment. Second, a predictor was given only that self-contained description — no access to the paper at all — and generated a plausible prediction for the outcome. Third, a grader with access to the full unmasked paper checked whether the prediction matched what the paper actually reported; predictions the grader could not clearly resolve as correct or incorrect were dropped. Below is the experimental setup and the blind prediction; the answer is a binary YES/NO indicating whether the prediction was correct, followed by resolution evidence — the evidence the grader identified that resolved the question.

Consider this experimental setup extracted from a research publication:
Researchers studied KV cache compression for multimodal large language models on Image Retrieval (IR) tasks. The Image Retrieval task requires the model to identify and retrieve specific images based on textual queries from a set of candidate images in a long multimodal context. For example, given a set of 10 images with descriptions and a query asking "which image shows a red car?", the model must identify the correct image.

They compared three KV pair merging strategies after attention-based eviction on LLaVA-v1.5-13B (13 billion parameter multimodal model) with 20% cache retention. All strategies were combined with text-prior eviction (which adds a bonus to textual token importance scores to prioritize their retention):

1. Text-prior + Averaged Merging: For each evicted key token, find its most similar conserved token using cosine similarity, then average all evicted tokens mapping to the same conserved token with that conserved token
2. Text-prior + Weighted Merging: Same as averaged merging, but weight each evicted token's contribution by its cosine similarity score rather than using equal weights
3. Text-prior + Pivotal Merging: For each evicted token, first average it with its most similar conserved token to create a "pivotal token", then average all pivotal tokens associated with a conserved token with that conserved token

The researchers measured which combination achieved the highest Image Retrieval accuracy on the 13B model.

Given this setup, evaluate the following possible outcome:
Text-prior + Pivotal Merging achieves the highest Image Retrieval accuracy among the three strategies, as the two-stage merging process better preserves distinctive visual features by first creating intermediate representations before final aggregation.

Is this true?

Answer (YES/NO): NO